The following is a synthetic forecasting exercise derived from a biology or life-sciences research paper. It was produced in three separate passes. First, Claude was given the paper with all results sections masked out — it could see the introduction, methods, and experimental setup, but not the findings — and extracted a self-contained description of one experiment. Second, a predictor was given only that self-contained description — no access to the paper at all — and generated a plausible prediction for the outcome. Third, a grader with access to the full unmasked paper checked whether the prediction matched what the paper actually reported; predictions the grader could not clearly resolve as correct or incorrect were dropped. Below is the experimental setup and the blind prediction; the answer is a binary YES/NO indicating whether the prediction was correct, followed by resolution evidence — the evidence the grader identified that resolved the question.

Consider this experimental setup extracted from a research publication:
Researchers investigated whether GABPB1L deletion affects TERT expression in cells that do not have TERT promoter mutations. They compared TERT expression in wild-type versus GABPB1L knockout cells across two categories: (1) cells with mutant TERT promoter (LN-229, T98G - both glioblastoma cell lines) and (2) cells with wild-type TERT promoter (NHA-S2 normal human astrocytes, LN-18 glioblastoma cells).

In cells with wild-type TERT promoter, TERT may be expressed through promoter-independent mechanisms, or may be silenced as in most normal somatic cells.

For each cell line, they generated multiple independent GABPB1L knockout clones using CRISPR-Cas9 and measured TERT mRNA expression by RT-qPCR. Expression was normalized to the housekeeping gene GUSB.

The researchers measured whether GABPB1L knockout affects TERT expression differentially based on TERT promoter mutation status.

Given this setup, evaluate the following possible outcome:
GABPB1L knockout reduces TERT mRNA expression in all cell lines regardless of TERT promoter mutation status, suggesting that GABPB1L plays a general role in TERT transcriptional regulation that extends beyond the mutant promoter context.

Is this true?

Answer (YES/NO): NO